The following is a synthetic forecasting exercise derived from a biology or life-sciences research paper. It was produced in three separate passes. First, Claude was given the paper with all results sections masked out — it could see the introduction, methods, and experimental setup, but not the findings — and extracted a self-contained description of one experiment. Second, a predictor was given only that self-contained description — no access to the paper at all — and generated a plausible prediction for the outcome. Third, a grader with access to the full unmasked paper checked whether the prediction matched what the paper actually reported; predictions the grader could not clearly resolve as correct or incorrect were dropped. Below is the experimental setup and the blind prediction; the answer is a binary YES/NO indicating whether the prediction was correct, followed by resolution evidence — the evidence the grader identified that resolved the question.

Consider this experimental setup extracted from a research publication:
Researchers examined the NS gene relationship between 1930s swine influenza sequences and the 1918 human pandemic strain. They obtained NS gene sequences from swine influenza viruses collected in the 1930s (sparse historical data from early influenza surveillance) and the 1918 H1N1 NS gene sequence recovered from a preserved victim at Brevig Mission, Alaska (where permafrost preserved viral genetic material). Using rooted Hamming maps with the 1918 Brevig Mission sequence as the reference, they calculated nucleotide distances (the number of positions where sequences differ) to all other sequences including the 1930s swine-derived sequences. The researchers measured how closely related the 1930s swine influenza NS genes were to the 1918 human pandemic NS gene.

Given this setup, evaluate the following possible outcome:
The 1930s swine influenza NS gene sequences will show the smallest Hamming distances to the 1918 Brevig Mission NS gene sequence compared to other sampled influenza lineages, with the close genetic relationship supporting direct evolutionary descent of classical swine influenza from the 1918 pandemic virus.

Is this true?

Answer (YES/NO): NO